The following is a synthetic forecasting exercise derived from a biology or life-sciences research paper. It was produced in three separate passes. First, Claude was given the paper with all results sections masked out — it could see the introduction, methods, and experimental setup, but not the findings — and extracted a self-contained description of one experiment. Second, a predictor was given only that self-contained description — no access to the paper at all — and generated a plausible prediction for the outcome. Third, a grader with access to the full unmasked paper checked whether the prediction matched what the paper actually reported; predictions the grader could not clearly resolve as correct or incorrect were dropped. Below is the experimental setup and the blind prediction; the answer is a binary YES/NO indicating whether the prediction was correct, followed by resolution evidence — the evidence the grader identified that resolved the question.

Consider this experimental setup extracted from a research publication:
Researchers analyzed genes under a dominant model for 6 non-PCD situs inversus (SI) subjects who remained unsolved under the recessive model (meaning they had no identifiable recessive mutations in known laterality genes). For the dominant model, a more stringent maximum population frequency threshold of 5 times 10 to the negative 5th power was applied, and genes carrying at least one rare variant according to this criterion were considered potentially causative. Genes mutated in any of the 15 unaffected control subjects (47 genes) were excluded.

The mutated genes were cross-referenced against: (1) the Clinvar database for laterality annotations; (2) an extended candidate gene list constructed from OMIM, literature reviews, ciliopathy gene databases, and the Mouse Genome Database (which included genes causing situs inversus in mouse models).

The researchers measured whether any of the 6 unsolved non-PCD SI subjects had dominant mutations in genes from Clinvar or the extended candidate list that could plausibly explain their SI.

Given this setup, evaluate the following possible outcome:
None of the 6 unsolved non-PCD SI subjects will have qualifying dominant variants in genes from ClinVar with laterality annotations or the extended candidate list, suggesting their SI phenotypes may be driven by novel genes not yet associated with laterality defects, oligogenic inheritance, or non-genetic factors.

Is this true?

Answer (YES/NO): NO